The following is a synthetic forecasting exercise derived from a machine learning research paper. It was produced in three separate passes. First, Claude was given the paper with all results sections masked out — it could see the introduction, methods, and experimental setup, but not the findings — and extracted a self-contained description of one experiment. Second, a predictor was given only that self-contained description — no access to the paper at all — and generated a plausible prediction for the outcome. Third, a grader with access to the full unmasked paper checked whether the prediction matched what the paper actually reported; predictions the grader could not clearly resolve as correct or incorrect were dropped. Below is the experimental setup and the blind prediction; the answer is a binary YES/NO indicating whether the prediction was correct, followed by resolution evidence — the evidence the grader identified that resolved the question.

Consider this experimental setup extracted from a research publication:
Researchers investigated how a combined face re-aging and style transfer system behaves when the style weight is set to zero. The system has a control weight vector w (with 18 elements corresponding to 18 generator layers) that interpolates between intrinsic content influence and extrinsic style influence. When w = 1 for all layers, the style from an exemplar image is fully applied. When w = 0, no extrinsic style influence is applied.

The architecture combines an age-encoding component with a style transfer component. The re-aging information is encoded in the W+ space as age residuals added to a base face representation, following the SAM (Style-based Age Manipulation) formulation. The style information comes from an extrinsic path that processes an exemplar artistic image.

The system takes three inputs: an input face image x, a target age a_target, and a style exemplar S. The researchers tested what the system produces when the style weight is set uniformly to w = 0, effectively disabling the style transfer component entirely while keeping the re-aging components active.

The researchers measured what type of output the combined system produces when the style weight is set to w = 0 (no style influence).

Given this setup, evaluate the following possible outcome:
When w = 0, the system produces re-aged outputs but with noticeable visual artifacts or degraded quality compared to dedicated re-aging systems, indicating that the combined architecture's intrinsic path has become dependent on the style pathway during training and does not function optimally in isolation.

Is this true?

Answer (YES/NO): NO